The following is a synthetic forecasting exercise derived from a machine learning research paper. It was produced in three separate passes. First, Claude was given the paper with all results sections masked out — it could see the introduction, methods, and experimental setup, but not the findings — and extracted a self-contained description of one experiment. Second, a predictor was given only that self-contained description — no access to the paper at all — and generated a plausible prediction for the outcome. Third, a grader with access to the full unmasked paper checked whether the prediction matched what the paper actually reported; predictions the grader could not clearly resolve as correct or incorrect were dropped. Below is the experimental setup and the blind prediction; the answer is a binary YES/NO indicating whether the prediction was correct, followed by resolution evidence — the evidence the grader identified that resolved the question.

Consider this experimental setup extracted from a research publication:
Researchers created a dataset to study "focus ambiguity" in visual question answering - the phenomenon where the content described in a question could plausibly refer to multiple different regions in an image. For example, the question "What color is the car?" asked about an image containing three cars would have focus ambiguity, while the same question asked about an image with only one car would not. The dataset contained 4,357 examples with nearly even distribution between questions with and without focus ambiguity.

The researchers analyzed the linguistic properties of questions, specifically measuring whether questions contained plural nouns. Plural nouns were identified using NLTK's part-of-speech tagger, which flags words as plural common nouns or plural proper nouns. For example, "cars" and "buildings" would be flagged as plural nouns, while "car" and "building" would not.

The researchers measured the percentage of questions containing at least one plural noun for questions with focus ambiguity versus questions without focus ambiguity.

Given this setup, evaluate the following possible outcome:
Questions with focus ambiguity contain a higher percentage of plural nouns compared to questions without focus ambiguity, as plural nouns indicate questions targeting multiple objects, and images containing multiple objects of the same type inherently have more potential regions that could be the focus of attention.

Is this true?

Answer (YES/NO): NO